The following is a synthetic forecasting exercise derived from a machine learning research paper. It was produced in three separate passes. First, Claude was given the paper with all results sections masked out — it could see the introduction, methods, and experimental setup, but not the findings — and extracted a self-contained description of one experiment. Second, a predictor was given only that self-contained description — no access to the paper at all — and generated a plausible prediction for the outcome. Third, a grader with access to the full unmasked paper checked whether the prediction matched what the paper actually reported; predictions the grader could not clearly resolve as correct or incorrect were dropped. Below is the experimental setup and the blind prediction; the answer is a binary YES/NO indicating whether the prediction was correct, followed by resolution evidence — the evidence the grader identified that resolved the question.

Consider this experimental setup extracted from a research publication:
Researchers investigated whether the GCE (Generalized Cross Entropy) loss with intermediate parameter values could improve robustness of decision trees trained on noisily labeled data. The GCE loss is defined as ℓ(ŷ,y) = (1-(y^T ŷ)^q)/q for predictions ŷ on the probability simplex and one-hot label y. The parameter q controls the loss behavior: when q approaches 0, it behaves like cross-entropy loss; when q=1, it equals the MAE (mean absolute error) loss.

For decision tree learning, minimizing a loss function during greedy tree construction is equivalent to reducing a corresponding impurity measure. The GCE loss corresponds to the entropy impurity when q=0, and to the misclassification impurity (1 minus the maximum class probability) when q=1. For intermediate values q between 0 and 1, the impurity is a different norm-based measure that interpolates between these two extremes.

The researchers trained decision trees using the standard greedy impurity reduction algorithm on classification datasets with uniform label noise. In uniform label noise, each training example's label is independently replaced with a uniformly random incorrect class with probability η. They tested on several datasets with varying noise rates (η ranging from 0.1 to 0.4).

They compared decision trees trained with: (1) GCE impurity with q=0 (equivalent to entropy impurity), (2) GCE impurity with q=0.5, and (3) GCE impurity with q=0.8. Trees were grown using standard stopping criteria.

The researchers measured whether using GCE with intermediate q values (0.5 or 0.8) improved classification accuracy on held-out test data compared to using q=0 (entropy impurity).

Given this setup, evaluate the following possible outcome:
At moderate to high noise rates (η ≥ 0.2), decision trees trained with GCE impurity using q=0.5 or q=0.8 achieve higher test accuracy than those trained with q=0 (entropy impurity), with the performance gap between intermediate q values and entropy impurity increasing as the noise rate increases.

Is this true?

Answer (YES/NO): NO